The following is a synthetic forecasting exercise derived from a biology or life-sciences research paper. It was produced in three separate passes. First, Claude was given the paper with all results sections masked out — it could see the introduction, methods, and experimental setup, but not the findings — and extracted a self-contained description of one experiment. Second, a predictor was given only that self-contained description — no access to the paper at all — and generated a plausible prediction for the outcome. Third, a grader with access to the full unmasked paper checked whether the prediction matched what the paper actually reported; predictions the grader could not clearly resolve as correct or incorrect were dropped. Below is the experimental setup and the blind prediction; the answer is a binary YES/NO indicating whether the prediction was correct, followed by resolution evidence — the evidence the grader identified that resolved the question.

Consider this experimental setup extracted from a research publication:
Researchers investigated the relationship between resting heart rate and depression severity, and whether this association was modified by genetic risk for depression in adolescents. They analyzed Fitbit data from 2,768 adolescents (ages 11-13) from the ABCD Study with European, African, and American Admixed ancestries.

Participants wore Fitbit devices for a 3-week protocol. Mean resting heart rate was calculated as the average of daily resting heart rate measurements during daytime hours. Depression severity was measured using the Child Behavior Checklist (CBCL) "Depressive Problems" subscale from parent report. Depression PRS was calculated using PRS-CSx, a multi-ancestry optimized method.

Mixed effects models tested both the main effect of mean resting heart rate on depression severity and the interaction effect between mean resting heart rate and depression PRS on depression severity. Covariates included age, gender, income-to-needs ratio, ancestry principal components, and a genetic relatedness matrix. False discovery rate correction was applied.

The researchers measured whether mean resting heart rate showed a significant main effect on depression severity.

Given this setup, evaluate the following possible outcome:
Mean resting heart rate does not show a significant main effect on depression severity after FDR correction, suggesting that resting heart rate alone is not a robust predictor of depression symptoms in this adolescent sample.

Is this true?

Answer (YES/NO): NO